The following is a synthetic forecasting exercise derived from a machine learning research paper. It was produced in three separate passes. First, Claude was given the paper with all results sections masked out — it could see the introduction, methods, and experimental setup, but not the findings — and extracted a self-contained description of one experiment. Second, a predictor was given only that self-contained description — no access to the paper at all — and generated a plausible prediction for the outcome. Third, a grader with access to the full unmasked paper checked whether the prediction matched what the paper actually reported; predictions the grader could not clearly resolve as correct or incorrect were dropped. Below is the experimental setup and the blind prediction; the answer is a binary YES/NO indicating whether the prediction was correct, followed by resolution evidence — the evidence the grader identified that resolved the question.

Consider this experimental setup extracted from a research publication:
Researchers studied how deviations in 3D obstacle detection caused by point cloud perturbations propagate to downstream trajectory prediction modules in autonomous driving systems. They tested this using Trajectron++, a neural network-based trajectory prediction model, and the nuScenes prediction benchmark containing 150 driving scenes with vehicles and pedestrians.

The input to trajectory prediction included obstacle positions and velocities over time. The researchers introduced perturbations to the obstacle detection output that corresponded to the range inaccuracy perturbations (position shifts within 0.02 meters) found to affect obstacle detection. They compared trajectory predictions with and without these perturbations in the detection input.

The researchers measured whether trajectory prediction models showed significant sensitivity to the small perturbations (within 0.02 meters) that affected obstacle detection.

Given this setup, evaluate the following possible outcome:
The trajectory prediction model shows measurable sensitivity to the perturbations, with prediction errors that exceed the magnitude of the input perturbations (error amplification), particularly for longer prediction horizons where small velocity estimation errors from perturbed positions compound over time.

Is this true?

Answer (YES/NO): YES